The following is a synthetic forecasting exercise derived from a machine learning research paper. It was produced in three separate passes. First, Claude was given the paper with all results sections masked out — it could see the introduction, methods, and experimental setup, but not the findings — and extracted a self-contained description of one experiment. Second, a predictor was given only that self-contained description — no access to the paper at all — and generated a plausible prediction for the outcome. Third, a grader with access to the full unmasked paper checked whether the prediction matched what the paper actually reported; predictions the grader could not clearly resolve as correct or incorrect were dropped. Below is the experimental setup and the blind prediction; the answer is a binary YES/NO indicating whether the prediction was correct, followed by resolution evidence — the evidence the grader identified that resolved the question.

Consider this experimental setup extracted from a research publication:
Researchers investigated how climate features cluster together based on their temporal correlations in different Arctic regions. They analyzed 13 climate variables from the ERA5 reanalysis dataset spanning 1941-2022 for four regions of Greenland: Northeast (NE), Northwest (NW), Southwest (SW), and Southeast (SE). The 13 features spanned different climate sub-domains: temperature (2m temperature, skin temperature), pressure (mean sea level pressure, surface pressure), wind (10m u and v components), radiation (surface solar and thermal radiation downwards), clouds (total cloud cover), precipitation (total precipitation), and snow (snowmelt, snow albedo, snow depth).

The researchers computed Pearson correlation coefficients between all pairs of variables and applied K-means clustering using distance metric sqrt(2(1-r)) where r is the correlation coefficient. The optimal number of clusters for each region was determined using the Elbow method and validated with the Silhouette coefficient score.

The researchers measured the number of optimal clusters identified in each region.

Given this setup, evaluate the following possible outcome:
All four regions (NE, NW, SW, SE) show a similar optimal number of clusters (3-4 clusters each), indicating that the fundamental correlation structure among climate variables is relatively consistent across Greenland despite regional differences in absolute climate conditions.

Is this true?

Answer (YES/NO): YES